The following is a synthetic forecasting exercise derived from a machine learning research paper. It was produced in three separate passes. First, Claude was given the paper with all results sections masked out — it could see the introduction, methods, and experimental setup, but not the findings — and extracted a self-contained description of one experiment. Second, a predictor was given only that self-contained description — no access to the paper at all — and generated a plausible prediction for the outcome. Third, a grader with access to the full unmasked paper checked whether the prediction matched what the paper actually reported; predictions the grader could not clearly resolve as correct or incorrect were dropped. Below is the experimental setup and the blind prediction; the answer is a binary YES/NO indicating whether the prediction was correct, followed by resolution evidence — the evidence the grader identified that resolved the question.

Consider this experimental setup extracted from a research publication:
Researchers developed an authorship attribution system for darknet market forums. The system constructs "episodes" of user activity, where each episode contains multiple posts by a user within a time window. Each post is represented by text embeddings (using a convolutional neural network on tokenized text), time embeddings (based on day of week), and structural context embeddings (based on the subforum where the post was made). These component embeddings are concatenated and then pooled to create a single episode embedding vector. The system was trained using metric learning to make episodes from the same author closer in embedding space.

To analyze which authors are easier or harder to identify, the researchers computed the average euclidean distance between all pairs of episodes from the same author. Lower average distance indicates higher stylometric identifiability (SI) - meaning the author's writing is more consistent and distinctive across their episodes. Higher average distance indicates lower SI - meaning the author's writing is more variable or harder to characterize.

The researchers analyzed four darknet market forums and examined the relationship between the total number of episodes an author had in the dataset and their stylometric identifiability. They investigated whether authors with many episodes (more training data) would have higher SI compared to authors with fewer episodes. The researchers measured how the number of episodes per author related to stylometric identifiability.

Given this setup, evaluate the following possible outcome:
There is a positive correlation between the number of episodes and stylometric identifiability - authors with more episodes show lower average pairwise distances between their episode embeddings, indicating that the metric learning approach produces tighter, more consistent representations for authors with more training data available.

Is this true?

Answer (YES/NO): NO